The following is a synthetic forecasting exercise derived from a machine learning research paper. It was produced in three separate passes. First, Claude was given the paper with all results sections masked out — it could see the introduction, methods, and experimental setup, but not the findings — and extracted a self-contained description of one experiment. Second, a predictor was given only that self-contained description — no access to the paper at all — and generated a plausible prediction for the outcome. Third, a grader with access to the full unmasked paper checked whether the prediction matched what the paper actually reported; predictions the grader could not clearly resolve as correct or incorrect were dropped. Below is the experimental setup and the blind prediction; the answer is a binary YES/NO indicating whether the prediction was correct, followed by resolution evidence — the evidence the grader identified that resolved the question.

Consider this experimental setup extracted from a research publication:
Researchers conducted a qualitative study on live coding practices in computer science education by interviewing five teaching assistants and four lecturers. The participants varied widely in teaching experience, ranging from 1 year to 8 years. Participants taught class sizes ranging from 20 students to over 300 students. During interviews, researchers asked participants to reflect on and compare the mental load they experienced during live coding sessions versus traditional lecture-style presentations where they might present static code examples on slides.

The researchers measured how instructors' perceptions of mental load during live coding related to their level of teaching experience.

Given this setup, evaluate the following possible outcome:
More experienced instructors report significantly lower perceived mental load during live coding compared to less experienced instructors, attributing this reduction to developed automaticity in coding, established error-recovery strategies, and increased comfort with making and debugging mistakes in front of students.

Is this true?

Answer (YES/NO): NO